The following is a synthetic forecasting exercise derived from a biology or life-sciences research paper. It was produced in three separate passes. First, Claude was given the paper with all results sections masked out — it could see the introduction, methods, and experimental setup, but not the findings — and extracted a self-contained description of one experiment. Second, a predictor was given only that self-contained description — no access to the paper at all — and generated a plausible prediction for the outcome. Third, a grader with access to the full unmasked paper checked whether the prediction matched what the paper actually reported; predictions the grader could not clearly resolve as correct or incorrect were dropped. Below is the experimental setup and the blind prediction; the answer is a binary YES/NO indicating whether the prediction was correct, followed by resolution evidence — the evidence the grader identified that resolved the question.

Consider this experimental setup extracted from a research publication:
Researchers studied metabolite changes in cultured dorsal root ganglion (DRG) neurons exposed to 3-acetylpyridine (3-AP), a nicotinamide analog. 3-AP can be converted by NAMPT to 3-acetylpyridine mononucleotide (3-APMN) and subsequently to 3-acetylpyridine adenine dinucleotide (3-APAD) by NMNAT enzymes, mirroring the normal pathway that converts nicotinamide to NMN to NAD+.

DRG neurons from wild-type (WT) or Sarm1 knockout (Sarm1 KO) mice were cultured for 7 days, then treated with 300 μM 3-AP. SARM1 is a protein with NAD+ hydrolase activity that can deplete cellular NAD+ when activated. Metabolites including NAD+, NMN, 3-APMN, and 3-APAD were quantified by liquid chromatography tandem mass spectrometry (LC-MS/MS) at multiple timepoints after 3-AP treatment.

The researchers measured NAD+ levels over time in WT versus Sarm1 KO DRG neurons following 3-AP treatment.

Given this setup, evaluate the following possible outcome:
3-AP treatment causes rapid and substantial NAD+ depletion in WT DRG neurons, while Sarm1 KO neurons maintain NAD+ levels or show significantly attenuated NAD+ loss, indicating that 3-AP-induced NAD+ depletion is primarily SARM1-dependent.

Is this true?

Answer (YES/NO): YES